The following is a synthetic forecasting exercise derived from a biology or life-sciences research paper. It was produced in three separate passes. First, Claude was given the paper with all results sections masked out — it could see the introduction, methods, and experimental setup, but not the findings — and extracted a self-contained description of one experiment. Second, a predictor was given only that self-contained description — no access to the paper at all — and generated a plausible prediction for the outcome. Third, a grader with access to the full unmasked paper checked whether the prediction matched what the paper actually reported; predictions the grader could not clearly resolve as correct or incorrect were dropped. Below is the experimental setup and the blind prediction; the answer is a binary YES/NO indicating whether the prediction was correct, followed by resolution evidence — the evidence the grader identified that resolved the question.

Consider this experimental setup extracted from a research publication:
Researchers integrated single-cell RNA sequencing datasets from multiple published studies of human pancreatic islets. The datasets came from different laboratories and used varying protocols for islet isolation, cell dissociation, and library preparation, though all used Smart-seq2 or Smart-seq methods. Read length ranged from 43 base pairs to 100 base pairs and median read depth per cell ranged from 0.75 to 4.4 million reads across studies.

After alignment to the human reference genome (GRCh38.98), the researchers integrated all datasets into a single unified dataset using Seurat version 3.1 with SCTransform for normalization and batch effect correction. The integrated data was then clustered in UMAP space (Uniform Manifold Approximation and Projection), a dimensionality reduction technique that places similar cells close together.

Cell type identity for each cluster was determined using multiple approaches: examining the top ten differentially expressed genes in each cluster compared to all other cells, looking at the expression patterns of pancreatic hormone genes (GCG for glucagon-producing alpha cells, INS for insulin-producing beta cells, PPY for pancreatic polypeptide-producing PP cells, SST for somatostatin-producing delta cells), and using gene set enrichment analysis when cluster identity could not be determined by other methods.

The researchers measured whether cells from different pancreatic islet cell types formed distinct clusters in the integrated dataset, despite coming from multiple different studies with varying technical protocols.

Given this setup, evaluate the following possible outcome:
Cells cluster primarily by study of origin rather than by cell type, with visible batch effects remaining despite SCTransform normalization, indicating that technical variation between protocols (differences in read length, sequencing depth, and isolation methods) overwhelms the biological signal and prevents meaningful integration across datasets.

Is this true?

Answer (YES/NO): NO